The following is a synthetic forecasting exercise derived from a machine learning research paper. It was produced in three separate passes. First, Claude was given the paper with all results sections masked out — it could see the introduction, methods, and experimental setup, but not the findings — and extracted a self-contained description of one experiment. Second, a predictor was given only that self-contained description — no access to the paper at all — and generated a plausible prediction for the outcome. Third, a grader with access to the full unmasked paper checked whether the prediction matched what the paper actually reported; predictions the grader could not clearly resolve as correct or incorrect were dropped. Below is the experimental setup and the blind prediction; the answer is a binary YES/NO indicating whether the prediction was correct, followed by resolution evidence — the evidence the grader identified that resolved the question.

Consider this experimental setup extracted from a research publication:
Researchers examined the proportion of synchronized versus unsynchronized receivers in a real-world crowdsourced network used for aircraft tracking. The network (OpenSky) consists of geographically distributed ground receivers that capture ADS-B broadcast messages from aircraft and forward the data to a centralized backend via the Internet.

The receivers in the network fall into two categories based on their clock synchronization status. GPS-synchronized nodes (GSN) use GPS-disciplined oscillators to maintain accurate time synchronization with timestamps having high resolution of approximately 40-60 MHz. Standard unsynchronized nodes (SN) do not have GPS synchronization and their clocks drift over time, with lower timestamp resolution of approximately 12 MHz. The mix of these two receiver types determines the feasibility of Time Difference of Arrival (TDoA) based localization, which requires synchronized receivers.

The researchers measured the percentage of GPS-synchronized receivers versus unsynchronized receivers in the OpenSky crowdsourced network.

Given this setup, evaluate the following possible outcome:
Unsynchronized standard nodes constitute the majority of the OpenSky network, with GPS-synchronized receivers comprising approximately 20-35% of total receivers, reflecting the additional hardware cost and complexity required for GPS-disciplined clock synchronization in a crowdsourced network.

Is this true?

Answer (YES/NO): NO